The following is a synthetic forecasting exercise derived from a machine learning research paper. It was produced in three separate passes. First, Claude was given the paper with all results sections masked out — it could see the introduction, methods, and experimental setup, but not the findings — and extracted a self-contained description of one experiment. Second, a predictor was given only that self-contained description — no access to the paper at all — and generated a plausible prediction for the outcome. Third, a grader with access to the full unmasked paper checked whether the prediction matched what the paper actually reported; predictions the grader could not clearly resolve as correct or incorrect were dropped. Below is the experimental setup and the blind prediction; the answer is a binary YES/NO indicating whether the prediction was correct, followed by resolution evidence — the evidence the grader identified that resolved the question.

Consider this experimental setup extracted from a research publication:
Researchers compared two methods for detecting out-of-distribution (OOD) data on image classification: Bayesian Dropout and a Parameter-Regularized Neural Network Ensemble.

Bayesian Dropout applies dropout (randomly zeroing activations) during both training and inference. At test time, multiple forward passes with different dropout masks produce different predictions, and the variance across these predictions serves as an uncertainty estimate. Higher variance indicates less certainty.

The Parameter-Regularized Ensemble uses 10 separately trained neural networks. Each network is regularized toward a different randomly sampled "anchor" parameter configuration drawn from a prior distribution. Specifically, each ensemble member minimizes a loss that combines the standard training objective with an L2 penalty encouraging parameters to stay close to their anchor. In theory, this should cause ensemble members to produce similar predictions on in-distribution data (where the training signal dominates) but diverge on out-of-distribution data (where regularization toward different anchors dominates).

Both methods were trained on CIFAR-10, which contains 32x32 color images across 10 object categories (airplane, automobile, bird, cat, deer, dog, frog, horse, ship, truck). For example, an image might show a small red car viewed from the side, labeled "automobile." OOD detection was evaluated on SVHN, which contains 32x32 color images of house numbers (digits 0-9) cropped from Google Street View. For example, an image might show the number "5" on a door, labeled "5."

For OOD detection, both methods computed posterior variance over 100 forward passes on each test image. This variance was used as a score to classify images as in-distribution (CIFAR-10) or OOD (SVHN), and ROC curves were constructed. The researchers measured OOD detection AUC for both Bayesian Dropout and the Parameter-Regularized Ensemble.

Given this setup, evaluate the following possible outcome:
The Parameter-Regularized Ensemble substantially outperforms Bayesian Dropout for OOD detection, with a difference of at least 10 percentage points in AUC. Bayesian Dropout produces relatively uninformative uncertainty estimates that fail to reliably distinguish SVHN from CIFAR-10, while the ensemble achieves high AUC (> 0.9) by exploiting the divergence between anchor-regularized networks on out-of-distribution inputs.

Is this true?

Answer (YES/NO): NO